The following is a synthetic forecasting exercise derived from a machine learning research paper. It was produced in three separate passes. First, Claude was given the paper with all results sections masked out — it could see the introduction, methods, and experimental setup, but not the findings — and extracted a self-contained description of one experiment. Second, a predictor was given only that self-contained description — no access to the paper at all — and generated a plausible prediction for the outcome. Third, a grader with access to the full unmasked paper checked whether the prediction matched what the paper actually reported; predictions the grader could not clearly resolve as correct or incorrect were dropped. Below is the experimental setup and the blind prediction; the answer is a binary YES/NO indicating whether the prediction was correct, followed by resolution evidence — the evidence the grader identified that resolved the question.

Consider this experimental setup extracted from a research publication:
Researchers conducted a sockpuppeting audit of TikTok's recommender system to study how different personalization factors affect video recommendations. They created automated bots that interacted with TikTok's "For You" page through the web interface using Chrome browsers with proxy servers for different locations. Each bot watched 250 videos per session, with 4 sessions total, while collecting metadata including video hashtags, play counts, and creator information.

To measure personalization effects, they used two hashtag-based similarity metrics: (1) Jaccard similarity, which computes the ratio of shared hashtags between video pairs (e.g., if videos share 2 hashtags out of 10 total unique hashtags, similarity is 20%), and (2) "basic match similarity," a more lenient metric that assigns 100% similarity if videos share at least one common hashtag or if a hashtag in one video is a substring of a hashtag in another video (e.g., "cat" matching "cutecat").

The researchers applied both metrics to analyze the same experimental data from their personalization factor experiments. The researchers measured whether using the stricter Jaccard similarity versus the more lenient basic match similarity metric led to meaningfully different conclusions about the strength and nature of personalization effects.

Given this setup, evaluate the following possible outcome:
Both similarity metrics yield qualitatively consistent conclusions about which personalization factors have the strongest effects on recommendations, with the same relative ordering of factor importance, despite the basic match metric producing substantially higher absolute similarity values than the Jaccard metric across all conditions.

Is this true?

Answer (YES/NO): NO